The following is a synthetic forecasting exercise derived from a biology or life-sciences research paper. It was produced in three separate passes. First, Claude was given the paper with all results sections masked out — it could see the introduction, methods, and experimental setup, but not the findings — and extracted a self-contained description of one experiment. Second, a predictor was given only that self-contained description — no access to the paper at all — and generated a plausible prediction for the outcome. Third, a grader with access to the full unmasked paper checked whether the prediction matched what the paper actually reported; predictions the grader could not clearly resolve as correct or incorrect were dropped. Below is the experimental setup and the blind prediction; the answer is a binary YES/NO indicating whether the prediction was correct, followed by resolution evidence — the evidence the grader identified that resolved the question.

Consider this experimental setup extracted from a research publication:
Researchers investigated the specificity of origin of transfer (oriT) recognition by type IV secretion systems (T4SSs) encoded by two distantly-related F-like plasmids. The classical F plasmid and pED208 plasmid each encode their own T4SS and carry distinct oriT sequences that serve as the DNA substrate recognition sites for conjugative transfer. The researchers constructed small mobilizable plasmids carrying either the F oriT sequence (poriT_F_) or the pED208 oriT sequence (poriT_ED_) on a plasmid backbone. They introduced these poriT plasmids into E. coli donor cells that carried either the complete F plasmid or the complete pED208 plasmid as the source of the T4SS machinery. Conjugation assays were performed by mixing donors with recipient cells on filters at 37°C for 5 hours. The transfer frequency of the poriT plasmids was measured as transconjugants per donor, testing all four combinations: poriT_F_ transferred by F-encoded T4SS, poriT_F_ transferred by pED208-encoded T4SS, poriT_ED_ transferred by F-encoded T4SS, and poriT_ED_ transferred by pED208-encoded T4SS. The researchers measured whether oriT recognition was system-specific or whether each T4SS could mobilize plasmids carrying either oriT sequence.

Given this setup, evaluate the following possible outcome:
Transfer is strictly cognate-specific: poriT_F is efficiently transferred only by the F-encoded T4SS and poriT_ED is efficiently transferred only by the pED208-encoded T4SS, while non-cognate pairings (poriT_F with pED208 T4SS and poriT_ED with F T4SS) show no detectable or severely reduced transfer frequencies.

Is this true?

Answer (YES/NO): YES